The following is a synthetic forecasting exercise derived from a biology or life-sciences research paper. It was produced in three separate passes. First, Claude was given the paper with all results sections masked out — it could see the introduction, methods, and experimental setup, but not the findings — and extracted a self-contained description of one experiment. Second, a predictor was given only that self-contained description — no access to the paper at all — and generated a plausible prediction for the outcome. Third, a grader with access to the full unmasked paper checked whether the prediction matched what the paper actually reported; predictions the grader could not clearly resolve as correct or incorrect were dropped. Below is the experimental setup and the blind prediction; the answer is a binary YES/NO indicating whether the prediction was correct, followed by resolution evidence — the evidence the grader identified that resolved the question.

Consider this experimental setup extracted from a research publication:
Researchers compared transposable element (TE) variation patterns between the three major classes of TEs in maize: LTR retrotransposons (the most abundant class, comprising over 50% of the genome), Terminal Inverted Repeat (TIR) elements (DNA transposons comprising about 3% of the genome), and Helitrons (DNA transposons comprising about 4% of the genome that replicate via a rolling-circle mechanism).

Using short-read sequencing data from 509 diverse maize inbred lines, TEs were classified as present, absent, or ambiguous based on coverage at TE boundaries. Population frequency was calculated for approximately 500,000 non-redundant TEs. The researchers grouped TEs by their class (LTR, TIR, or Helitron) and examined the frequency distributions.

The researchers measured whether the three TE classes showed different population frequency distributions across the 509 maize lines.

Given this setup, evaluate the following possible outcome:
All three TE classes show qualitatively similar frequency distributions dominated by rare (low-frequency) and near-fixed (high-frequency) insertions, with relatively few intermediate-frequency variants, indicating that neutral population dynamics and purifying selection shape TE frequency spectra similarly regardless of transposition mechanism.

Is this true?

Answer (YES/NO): NO